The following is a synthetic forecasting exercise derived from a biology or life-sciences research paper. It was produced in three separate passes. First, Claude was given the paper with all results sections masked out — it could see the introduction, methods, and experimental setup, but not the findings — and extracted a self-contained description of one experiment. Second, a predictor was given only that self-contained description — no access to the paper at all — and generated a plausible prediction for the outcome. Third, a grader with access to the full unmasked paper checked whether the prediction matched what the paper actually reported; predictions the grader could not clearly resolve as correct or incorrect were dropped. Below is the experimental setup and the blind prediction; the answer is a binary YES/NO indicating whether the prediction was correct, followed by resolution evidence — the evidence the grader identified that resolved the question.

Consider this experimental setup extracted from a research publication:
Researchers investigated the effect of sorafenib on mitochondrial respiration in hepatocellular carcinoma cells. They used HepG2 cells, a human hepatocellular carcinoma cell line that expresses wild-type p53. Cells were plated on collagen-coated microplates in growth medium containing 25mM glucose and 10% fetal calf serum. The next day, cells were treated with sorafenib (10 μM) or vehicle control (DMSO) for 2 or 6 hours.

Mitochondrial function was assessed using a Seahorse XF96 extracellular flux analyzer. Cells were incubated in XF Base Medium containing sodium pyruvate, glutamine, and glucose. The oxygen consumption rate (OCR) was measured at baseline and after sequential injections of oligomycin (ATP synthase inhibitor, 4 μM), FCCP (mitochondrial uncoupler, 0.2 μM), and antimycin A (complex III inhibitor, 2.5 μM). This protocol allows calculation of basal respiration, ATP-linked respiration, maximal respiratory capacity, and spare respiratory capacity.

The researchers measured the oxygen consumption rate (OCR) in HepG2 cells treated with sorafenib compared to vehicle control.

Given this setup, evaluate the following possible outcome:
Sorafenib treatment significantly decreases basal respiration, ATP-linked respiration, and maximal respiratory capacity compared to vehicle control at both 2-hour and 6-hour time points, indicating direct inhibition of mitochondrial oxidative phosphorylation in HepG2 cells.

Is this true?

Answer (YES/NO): NO